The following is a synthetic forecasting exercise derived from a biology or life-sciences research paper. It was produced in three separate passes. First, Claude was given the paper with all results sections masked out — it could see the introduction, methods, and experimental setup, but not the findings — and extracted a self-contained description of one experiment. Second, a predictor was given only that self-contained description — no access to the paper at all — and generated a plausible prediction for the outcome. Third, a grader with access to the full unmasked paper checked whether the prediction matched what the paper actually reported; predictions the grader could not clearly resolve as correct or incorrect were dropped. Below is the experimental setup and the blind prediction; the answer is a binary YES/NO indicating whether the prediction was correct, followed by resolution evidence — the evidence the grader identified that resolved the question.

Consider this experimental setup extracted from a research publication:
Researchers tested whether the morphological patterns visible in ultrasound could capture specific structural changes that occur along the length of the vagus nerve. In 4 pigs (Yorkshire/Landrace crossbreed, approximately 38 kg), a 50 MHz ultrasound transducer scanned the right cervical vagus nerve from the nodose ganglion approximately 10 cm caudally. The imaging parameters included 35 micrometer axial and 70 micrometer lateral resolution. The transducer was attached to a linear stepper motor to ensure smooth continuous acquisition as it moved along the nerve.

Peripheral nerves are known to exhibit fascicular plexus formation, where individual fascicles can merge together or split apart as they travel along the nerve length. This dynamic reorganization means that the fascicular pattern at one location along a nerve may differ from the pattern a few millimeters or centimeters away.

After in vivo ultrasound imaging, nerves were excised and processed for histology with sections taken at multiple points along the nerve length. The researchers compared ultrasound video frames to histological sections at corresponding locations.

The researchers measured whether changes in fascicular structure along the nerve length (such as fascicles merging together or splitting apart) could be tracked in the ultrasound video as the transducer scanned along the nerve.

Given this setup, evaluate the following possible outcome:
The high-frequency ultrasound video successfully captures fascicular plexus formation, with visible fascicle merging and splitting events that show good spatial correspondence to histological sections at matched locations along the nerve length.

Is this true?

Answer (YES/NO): YES